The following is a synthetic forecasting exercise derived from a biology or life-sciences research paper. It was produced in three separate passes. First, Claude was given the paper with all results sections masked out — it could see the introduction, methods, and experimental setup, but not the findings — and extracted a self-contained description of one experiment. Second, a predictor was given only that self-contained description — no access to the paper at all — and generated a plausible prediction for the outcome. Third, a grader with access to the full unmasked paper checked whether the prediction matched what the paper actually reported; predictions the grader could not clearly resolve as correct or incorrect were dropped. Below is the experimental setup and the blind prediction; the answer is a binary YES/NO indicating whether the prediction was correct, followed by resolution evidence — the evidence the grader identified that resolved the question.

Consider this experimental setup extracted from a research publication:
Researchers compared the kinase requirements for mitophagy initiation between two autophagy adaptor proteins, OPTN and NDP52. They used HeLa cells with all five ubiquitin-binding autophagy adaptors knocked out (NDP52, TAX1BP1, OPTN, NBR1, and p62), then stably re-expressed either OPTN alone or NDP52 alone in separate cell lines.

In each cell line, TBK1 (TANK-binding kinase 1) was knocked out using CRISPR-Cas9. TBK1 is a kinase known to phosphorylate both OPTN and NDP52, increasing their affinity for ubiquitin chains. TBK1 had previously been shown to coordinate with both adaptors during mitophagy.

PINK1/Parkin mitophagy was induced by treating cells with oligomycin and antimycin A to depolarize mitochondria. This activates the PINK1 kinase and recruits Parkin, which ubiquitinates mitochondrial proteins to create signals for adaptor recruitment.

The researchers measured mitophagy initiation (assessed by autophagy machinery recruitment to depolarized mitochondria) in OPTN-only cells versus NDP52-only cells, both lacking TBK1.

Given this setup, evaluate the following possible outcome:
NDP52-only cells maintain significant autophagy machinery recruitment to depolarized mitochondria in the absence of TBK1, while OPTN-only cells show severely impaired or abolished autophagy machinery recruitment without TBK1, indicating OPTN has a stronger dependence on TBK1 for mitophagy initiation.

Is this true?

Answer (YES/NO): YES